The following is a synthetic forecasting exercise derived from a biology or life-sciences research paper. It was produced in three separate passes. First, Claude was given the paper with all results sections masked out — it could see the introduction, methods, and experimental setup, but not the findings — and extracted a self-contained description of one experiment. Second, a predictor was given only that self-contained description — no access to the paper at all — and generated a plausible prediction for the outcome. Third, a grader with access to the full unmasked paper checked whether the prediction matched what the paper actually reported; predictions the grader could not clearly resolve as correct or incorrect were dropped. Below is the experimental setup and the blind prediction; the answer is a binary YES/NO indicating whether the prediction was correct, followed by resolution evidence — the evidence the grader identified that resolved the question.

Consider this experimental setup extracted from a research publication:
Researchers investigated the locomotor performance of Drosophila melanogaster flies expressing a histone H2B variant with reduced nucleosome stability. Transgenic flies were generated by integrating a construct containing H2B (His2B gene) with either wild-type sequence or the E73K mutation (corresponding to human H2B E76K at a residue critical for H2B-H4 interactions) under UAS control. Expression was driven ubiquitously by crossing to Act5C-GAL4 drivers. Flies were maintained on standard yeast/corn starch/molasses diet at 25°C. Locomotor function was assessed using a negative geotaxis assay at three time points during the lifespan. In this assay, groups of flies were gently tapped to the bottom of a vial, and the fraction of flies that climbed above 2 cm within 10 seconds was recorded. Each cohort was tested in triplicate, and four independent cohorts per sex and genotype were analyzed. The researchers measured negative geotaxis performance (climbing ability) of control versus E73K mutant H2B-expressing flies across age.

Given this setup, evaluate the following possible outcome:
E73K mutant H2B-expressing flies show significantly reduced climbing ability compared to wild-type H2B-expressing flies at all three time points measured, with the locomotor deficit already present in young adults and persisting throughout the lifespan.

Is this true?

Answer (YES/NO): NO